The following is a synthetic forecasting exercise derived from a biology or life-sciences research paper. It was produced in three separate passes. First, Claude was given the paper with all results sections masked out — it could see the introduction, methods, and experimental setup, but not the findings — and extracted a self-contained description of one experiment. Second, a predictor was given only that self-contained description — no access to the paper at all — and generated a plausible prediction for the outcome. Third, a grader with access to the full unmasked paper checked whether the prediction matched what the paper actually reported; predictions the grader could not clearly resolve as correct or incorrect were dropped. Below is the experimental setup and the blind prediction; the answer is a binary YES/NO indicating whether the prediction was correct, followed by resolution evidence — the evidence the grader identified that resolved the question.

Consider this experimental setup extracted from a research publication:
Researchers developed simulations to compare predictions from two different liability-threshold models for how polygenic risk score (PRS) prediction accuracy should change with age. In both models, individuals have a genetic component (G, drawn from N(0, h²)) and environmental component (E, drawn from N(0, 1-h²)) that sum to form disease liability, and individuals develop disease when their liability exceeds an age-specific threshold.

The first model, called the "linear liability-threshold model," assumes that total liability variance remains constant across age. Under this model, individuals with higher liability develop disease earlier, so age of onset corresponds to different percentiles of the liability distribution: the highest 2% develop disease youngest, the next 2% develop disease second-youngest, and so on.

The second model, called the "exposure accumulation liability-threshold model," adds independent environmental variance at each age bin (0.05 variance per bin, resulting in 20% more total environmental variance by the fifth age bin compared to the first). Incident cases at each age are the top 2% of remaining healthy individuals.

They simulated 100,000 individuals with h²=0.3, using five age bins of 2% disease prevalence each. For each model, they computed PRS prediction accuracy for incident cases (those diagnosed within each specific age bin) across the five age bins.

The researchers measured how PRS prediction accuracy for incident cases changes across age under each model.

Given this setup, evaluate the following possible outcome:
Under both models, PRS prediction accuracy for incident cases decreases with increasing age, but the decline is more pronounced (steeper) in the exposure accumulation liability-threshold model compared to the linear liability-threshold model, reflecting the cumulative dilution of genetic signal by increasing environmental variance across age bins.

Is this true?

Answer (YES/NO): YES